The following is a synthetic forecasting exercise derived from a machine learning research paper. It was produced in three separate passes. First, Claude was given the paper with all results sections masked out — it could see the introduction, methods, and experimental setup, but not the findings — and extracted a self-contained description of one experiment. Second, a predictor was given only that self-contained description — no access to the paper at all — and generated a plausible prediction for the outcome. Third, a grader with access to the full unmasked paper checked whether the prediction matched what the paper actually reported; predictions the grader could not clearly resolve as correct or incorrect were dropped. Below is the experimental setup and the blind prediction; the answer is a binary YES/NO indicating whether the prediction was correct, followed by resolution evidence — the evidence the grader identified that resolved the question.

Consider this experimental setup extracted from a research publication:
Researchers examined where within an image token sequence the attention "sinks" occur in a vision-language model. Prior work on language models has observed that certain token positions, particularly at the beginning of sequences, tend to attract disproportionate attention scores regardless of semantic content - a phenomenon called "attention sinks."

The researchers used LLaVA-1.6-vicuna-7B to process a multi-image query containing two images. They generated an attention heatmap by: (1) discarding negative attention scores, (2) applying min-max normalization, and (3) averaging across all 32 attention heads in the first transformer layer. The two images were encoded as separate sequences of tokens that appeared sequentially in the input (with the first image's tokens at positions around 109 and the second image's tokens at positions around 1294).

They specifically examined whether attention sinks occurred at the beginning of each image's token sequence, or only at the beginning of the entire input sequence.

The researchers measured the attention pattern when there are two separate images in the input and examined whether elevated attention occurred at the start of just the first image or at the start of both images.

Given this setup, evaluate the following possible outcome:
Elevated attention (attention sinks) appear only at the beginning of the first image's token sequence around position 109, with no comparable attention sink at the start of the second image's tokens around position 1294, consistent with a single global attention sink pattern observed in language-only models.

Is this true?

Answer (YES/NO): NO